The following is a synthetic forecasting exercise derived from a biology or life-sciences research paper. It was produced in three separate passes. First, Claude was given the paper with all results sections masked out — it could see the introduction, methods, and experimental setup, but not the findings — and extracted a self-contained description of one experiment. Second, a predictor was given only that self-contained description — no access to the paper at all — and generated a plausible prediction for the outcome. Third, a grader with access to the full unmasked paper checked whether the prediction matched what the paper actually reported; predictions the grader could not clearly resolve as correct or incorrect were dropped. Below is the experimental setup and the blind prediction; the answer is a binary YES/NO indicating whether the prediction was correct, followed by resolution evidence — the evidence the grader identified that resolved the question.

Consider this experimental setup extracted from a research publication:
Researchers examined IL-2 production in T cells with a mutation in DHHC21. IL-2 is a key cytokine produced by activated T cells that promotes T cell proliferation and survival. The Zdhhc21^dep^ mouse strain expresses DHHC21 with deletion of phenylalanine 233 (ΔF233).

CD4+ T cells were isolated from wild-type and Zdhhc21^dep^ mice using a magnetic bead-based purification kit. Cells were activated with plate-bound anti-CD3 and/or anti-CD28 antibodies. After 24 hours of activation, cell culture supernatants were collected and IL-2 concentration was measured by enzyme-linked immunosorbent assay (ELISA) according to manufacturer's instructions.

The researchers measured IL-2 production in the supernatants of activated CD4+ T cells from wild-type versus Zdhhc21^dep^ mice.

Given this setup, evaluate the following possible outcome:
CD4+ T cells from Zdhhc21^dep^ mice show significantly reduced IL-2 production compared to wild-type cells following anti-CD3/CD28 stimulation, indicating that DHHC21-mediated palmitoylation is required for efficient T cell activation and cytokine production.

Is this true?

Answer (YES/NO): YES